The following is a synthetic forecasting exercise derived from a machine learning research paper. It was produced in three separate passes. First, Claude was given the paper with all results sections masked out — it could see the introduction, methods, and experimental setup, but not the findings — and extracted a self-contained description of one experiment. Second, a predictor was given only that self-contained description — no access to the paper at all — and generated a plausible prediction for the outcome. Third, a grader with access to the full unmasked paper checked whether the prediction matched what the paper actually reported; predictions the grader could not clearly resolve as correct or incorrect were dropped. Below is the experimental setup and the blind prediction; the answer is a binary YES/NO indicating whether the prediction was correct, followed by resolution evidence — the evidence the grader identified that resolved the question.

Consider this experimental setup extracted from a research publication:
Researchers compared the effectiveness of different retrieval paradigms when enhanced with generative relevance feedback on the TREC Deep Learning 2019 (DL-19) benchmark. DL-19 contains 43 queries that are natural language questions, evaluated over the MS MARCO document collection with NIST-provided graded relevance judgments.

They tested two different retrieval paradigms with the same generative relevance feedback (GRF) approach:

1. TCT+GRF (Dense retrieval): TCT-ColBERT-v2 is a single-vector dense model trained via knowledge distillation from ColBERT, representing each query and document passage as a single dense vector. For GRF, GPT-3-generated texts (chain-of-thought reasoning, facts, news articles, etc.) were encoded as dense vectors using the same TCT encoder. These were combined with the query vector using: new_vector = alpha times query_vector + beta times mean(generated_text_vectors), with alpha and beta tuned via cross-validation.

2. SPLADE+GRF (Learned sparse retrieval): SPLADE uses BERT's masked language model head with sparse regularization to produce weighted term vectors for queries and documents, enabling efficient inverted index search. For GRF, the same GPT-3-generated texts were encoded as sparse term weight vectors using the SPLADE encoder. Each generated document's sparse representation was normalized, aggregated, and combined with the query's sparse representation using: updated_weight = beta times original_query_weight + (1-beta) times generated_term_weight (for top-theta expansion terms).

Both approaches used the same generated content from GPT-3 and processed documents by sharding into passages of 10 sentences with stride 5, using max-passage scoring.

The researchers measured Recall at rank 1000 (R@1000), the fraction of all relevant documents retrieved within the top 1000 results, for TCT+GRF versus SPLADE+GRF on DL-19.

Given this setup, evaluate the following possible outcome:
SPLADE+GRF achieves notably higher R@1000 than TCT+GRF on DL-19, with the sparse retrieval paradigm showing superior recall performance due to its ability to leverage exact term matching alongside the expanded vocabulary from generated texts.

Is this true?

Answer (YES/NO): NO